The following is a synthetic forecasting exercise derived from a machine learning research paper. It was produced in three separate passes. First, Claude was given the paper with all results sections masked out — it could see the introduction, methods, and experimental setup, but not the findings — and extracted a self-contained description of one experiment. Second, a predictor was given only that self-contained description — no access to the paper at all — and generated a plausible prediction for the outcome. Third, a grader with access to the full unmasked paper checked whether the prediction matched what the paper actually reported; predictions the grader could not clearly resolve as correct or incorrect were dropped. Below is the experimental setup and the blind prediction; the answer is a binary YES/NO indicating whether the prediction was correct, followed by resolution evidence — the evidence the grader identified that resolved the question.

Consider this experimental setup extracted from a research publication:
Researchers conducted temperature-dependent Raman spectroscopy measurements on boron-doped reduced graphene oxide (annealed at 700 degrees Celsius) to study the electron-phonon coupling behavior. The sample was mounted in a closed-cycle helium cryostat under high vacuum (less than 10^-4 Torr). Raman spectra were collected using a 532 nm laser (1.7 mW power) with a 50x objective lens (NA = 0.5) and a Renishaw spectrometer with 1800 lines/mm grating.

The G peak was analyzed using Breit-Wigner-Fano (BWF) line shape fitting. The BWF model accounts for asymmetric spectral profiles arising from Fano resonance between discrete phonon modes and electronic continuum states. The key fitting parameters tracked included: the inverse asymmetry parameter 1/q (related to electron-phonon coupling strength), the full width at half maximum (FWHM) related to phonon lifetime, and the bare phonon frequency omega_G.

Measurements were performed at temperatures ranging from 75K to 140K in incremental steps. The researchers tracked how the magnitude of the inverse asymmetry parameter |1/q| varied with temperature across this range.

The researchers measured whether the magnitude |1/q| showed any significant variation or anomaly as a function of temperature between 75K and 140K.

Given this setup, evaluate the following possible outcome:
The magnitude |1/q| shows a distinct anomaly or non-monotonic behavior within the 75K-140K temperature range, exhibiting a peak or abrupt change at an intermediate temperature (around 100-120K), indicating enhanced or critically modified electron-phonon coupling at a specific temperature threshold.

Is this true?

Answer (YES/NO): NO